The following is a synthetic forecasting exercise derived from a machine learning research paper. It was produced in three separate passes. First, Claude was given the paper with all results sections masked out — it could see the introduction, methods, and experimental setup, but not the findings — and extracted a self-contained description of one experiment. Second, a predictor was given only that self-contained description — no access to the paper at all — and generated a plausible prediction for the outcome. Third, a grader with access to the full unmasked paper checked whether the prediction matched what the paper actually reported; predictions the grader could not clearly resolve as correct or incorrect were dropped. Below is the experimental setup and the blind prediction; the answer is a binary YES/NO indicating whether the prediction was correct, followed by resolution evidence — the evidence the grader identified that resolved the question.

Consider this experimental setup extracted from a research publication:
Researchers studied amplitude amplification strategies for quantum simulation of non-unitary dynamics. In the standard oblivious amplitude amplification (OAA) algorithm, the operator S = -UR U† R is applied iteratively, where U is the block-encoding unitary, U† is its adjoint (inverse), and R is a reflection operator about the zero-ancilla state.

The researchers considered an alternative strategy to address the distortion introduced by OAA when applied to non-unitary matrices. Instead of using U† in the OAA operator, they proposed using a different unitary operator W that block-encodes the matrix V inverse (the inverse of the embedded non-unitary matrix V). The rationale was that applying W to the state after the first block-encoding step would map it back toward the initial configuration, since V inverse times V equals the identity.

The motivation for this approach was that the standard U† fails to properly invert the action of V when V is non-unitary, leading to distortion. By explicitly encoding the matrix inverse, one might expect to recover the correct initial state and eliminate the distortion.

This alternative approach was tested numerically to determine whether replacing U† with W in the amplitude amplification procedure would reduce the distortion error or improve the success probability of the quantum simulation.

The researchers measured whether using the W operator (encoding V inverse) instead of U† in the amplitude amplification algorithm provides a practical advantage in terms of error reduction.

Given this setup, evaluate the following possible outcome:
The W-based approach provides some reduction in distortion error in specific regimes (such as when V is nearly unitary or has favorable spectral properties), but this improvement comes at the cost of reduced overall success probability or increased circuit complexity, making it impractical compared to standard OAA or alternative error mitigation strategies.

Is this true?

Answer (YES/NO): NO